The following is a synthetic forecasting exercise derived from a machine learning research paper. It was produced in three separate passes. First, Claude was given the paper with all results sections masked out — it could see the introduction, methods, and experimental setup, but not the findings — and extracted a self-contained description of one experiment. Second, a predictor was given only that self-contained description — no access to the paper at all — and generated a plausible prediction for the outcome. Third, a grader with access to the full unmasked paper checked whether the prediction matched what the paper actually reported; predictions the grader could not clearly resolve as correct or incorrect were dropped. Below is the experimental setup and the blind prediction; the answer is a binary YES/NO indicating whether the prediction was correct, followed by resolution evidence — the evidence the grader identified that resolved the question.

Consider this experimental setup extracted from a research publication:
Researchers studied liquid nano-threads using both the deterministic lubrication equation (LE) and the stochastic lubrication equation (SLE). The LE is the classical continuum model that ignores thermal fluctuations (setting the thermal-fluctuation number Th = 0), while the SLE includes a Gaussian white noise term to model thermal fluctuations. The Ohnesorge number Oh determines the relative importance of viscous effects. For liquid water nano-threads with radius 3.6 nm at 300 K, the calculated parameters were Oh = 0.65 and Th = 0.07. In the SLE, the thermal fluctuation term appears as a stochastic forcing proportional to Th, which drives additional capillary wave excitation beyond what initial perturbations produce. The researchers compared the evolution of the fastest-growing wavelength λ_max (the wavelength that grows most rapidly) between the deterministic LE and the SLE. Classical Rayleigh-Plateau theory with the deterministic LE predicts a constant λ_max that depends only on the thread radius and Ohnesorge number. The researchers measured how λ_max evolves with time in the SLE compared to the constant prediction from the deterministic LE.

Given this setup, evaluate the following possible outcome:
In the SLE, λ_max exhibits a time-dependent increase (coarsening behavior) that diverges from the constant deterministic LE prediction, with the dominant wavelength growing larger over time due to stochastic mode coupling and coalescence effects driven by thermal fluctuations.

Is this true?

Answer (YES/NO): YES